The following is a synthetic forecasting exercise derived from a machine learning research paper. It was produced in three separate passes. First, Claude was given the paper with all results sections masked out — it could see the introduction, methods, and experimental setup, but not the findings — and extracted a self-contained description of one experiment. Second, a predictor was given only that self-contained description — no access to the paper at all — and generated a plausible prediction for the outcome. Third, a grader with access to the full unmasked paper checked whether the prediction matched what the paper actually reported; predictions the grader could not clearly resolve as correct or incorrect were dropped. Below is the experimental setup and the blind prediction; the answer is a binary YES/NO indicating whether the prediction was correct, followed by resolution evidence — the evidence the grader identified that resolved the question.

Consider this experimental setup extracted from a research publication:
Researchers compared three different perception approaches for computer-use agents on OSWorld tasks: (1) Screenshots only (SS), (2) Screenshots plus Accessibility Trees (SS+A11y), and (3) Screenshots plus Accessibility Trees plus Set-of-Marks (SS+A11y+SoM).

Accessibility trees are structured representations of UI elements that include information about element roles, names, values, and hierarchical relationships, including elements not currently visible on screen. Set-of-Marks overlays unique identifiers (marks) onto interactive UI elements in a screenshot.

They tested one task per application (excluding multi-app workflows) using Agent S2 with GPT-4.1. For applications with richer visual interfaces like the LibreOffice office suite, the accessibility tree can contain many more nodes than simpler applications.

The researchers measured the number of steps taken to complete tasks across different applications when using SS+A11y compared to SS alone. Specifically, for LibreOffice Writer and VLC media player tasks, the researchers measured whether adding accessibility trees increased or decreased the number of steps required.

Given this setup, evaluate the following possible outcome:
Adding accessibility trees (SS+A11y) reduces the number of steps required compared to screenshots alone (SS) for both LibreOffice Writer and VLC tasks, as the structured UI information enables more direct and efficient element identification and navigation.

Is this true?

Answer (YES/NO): NO